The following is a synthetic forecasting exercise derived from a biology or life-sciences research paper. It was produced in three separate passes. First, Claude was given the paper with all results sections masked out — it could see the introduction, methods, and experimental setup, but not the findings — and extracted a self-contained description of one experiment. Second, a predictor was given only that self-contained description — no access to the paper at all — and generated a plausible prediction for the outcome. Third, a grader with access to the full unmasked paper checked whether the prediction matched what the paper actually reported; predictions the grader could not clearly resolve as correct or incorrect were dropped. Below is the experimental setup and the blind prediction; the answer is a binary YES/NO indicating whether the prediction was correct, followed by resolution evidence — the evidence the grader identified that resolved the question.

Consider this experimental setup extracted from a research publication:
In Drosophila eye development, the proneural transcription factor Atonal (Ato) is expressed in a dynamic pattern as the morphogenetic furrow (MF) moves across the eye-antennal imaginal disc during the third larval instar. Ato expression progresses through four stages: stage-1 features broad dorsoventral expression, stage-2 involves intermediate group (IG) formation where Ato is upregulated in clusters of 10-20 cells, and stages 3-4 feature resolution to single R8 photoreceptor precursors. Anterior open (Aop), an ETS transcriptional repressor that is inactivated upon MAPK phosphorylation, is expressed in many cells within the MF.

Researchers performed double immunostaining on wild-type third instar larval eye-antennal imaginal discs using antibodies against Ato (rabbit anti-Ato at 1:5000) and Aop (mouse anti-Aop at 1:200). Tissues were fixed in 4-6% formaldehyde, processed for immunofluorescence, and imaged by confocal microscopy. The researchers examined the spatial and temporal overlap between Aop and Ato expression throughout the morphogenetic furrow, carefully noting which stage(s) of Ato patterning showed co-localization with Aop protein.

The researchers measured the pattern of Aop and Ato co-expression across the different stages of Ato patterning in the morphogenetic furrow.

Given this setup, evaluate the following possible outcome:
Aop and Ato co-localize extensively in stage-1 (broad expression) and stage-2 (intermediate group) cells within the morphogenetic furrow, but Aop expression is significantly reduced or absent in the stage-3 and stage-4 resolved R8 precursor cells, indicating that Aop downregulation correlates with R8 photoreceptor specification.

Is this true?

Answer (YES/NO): NO